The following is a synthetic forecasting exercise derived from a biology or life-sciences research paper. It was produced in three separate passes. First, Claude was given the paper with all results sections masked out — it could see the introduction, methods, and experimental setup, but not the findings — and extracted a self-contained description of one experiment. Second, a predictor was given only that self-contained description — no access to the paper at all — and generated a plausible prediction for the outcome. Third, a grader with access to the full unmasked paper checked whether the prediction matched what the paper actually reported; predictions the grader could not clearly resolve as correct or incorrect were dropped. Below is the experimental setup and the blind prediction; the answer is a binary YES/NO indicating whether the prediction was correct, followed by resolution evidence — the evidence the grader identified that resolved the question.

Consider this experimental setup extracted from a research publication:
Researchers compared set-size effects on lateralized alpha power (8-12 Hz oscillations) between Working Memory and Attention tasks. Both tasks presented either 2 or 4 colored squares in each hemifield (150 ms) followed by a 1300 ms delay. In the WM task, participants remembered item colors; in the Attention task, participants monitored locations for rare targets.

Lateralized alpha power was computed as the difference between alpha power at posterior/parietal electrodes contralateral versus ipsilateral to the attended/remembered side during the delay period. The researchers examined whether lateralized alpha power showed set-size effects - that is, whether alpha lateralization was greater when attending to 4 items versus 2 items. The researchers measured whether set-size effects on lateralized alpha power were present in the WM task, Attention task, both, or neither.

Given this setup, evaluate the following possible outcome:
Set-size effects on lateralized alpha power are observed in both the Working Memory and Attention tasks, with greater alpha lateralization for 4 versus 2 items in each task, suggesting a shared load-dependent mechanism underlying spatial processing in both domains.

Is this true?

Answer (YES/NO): NO